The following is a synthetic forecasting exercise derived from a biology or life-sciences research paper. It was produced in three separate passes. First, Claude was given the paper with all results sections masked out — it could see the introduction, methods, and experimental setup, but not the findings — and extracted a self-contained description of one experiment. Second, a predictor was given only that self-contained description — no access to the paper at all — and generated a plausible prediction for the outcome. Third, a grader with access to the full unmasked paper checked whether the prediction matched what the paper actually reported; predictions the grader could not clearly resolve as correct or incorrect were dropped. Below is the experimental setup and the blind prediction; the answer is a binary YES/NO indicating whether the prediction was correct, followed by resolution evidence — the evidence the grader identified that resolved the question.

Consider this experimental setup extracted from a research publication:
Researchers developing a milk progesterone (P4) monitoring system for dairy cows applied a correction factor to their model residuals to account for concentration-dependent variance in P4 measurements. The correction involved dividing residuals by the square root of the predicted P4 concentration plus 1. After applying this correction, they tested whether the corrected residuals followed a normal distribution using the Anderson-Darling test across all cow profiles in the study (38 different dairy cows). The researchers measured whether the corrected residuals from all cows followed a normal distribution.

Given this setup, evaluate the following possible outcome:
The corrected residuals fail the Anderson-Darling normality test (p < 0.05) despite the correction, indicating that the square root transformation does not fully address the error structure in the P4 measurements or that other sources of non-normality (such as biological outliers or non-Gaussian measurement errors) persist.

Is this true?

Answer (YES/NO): YES